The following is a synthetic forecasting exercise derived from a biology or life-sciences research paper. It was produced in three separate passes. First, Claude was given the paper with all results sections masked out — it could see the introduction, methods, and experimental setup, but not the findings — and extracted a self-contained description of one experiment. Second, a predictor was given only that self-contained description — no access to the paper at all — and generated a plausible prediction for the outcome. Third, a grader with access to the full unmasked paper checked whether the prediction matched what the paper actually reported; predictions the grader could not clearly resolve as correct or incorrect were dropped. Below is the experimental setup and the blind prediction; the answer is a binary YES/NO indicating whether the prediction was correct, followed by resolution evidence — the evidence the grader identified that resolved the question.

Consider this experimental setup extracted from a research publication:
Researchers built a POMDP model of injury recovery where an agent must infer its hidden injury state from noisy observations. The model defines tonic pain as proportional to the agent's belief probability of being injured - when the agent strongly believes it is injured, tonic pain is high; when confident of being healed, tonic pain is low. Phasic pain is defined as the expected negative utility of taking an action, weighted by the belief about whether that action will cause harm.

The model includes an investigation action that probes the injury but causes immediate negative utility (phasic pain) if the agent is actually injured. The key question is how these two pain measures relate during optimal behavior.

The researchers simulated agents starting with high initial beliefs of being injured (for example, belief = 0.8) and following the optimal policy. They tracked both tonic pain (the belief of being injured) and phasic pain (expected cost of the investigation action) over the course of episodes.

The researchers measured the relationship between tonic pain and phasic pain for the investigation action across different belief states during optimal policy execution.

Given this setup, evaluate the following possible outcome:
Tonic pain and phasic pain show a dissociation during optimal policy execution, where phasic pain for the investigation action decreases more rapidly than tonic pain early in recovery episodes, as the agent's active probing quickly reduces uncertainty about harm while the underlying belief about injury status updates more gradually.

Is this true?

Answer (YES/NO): NO